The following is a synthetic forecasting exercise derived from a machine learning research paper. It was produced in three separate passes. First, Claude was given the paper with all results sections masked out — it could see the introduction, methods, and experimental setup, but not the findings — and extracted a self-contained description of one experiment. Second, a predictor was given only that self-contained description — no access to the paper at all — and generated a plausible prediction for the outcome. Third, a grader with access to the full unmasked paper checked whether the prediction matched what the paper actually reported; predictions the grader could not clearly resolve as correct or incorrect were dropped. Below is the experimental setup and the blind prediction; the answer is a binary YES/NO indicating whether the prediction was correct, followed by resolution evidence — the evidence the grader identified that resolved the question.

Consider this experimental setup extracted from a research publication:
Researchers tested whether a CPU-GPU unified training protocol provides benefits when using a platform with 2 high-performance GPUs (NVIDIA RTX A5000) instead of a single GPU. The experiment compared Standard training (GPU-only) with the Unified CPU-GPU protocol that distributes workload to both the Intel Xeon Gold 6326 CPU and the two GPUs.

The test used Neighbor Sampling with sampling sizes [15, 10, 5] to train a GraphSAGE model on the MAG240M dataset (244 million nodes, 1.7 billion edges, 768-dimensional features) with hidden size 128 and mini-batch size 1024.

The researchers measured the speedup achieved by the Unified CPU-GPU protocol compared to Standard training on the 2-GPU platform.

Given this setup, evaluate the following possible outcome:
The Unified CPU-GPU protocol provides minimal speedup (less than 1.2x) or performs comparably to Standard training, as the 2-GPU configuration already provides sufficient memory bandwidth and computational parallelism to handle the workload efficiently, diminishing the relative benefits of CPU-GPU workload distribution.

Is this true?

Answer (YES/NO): YES